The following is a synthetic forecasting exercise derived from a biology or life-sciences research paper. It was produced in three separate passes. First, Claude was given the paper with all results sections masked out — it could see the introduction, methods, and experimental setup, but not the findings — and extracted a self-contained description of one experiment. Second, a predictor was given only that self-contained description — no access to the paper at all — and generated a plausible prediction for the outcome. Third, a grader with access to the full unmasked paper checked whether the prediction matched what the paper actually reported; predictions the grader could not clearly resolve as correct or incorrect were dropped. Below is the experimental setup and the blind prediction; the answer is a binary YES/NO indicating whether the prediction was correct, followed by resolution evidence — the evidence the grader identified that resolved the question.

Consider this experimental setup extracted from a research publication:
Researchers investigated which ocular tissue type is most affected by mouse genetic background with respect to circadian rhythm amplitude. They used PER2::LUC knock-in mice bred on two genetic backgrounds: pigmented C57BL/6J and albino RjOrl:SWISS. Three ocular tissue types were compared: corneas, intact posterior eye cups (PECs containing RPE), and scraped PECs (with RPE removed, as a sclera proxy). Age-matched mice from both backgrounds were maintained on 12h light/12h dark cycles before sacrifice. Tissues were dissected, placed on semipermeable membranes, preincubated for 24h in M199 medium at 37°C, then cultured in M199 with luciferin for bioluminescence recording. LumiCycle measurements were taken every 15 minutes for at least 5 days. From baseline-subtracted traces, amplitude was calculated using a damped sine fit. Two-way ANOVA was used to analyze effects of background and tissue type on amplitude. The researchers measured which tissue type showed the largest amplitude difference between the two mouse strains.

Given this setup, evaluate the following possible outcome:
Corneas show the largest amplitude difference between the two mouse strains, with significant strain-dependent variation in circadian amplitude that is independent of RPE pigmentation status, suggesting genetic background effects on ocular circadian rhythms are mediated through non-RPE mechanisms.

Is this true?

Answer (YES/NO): NO